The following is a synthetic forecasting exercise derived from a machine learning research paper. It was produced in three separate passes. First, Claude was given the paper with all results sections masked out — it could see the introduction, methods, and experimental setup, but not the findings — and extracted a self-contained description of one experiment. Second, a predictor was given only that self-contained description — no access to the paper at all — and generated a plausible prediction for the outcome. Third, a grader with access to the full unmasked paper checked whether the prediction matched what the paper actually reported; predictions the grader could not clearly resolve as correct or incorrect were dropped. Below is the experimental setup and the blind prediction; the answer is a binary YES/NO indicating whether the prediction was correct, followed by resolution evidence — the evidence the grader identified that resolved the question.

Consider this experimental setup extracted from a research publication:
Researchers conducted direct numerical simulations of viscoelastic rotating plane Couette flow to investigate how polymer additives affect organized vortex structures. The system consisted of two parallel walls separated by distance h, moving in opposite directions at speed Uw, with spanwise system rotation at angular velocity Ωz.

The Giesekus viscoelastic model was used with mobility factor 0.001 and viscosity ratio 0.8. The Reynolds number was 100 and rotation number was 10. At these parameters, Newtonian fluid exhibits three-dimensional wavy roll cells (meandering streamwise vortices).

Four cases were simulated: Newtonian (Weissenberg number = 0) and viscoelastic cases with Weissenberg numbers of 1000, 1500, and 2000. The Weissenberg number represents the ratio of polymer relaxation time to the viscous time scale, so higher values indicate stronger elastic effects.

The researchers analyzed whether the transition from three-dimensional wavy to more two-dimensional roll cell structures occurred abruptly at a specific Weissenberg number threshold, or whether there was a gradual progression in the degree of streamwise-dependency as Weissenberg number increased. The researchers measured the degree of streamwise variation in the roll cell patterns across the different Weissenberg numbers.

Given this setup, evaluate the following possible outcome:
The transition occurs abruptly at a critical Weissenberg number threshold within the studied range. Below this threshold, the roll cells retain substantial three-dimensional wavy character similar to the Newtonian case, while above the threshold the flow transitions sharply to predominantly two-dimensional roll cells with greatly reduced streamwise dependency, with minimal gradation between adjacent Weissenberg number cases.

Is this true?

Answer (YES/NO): NO